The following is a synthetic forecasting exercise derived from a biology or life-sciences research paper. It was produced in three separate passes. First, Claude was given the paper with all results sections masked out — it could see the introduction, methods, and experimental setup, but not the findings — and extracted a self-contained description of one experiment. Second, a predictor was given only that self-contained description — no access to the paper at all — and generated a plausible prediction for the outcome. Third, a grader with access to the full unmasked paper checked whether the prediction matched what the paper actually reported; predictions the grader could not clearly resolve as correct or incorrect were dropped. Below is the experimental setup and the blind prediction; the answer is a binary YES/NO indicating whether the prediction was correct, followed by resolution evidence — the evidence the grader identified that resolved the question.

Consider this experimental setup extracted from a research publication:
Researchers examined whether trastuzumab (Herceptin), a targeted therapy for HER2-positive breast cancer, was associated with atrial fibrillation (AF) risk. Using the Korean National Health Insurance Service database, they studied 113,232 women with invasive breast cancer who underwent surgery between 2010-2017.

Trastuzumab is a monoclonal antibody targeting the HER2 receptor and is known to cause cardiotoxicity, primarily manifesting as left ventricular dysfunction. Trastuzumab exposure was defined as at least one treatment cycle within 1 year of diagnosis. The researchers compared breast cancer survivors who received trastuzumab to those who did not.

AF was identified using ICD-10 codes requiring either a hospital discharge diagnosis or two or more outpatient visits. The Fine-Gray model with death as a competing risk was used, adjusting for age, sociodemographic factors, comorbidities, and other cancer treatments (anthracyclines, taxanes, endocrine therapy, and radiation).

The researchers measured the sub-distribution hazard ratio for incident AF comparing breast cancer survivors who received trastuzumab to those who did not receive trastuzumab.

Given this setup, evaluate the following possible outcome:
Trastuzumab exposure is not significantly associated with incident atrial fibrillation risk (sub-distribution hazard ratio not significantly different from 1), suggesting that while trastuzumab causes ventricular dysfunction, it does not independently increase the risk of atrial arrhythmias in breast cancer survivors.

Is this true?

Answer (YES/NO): YES